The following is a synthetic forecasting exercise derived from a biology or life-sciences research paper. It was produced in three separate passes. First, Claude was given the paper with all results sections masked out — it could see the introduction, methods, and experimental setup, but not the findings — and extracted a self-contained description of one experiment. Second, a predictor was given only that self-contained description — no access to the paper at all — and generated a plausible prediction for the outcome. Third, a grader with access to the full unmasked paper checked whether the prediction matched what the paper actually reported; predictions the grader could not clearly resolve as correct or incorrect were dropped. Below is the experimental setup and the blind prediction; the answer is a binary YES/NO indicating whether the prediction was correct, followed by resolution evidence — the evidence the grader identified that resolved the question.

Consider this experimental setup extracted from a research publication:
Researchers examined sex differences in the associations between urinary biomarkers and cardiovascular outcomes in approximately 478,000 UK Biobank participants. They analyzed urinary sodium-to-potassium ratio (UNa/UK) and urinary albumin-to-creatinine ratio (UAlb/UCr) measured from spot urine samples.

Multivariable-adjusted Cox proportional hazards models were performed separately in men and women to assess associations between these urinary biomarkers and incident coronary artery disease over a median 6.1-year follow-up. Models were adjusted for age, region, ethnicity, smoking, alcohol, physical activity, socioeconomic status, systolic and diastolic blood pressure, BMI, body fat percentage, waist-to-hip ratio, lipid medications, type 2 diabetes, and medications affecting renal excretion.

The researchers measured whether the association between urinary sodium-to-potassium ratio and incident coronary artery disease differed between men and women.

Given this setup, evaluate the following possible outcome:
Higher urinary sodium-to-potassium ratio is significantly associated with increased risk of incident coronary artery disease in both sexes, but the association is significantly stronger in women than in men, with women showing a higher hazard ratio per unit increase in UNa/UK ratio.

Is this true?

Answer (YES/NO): NO